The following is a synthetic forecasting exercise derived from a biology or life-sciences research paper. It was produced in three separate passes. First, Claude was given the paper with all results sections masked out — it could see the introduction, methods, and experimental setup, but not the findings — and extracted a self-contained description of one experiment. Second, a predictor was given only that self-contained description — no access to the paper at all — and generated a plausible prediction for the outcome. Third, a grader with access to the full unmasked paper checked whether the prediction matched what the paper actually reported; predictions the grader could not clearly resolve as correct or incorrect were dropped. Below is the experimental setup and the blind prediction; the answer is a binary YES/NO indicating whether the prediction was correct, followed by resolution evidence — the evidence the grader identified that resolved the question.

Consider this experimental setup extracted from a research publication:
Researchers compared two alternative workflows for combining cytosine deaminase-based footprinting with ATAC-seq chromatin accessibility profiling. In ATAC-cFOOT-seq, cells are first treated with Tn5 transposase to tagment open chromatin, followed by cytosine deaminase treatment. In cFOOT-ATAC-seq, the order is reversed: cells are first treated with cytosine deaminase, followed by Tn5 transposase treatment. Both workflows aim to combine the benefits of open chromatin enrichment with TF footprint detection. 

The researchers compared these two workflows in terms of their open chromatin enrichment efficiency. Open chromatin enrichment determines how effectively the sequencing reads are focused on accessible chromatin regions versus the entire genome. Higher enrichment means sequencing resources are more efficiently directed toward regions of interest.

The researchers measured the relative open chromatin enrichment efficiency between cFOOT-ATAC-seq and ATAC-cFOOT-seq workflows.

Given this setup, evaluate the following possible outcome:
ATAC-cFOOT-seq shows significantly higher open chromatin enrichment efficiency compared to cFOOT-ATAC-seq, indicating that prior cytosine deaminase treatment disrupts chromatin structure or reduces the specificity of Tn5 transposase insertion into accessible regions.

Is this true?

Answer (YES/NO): YES